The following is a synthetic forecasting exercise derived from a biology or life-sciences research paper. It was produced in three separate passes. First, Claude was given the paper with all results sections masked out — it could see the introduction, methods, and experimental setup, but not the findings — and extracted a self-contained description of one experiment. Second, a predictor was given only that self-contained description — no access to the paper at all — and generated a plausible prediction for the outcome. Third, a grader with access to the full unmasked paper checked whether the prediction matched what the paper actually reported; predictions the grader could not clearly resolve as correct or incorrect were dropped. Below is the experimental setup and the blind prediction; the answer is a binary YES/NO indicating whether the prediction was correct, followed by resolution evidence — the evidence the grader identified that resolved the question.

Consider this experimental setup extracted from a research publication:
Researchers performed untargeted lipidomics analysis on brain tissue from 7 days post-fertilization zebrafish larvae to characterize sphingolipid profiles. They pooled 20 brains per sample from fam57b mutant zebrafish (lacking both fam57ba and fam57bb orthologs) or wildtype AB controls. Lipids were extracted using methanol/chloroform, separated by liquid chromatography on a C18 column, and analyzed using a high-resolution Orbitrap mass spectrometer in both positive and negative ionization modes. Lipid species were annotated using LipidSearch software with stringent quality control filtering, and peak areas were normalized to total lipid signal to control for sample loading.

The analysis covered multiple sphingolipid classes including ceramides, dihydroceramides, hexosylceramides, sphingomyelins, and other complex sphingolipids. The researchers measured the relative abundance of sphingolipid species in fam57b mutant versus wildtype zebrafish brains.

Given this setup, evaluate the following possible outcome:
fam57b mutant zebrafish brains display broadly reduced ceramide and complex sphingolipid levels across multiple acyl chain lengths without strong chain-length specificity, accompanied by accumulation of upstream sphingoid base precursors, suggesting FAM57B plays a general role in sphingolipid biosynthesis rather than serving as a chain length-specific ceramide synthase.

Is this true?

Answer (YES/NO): NO